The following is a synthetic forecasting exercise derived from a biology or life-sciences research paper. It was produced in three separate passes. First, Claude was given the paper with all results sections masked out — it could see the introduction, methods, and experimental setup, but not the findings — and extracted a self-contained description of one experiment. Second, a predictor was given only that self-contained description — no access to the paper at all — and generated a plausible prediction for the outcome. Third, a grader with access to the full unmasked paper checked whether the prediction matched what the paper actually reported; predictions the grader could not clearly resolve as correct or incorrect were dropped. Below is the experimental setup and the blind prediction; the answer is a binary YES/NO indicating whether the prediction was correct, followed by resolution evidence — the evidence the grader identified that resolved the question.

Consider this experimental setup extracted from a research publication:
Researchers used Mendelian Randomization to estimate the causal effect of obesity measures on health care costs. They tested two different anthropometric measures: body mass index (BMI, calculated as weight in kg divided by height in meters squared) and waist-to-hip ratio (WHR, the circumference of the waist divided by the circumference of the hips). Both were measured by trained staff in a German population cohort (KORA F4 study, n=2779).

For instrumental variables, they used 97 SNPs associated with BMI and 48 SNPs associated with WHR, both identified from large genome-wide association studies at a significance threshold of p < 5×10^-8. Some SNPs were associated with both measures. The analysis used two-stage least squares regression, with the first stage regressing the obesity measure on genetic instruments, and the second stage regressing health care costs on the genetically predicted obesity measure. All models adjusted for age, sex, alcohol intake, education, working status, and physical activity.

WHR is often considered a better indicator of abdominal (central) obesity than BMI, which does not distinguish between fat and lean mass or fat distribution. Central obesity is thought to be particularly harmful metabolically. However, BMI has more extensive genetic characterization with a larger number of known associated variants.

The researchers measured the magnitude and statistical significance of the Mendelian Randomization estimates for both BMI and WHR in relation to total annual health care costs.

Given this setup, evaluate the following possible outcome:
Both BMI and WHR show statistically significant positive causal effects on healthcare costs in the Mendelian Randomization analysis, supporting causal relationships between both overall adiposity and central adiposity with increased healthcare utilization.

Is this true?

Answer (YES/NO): YES